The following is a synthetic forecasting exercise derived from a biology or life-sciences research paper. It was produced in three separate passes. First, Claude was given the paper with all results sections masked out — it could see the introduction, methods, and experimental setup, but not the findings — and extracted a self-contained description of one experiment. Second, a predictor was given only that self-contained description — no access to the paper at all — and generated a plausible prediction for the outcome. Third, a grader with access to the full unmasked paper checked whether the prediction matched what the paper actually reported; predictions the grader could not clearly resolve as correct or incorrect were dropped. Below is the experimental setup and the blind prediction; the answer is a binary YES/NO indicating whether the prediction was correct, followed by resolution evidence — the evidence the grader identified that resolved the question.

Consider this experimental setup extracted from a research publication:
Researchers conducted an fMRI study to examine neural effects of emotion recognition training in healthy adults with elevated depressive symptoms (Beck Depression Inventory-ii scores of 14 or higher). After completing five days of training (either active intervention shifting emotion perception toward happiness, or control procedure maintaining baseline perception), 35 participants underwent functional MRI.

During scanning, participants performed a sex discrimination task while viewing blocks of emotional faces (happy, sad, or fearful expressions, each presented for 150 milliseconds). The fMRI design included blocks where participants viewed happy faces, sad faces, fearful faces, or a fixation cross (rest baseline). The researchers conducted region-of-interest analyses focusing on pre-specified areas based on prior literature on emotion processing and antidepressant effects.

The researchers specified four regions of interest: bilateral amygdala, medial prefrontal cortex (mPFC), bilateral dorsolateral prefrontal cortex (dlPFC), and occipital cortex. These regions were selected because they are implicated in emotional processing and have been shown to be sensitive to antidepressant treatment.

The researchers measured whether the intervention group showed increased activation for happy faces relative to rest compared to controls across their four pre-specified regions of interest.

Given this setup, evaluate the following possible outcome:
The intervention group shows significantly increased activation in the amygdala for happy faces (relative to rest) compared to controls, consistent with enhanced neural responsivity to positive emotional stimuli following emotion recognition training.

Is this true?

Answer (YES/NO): YES